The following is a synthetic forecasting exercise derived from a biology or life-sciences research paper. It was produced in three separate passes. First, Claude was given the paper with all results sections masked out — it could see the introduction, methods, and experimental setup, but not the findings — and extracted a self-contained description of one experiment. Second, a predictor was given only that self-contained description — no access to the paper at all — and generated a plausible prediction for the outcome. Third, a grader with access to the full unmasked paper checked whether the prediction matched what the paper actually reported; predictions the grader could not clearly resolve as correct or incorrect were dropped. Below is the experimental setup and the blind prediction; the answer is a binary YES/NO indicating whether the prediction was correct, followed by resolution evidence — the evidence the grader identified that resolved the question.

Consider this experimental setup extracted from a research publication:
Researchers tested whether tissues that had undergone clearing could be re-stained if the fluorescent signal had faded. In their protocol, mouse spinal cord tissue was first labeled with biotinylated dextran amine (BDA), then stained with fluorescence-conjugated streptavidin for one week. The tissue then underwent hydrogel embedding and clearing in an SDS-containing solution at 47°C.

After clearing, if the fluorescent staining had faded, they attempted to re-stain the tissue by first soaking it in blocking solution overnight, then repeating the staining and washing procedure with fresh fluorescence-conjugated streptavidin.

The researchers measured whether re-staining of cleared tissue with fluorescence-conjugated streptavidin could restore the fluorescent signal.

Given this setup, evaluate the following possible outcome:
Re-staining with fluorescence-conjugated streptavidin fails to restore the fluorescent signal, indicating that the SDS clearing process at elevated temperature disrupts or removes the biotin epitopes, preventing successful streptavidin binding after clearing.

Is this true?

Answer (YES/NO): NO